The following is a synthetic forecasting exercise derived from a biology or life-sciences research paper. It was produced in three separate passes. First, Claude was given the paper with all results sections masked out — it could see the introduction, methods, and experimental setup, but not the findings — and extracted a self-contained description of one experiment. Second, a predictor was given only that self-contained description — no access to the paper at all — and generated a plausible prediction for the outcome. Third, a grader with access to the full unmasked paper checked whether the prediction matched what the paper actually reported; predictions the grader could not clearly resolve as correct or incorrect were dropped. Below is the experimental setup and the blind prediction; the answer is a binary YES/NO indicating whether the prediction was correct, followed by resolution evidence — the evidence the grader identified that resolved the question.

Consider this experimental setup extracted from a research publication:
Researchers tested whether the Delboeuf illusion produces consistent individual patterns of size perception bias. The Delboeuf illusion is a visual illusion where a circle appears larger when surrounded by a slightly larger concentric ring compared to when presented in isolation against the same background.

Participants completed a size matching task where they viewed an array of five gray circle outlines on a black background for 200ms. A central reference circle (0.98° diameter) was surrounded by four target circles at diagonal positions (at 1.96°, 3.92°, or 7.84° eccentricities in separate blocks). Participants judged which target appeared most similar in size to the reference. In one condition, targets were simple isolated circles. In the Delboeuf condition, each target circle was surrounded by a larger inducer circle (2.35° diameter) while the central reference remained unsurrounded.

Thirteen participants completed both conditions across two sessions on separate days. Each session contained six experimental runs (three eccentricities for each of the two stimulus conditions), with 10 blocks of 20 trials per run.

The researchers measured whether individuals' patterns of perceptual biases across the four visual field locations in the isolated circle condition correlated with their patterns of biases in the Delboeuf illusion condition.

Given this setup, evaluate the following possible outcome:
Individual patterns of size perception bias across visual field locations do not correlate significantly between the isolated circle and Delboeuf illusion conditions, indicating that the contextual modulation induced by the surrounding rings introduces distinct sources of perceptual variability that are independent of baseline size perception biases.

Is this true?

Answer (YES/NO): NO